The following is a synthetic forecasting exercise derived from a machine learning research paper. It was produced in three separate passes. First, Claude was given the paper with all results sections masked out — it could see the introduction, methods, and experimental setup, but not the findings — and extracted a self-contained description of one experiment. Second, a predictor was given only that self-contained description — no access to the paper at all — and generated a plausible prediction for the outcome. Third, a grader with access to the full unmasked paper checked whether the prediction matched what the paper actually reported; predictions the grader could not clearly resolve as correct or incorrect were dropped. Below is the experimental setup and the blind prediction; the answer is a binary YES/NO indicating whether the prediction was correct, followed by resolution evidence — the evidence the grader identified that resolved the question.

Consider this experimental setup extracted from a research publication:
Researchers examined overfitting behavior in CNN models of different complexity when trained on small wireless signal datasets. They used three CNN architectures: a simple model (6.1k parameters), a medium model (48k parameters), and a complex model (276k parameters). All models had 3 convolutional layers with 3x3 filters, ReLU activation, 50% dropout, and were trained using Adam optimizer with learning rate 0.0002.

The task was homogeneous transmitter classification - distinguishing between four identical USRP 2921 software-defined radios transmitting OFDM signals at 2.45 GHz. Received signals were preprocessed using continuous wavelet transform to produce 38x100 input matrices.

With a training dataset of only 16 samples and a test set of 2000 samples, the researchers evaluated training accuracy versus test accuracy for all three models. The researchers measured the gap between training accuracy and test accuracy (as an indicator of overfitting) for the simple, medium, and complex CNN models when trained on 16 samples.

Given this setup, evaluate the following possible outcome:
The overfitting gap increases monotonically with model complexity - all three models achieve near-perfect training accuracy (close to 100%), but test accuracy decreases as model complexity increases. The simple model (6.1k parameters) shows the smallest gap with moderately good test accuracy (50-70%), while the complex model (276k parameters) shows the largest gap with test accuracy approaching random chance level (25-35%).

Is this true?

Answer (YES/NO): NO